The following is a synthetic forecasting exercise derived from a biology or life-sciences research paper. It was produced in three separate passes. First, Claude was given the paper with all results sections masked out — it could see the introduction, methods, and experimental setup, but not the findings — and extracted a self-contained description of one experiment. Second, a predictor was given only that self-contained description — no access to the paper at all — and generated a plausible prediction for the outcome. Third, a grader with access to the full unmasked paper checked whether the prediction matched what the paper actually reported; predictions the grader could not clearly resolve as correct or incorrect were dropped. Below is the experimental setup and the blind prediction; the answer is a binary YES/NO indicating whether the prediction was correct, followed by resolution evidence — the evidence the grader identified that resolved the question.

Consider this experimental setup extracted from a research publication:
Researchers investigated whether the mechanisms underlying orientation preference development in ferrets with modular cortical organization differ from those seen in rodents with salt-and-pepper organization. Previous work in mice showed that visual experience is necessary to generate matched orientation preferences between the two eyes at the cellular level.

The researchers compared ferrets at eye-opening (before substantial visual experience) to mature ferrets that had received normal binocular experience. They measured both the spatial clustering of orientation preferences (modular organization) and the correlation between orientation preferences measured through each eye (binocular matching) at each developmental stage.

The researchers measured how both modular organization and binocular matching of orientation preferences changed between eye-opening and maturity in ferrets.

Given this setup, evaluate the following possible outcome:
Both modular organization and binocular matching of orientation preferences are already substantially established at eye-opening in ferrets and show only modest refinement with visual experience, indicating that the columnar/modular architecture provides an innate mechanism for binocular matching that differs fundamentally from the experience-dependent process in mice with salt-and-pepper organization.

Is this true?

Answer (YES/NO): NO